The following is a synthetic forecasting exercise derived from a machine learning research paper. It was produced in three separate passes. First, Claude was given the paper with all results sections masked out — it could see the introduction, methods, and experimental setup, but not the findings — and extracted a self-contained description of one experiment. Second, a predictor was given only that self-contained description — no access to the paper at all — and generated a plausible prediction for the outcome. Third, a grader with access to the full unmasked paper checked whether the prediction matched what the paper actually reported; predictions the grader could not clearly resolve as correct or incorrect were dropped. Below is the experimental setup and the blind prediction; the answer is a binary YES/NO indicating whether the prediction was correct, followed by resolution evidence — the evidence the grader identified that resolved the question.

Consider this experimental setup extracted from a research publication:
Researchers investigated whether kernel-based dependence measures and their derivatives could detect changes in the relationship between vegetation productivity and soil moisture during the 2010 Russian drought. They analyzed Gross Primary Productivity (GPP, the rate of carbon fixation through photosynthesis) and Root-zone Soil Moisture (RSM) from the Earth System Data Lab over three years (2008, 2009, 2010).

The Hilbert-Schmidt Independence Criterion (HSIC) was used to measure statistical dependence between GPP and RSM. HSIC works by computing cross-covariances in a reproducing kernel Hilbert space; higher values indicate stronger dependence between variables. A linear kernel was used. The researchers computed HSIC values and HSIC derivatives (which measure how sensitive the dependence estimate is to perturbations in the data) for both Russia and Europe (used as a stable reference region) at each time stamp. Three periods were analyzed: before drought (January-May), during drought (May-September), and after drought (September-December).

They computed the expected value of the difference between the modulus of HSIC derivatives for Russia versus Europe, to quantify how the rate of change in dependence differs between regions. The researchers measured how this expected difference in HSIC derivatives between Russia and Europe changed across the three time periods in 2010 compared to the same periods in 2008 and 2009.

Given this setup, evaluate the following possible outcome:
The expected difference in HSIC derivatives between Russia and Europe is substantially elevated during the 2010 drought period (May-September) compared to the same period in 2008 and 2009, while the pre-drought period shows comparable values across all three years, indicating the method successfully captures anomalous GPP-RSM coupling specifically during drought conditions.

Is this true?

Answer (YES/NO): NO